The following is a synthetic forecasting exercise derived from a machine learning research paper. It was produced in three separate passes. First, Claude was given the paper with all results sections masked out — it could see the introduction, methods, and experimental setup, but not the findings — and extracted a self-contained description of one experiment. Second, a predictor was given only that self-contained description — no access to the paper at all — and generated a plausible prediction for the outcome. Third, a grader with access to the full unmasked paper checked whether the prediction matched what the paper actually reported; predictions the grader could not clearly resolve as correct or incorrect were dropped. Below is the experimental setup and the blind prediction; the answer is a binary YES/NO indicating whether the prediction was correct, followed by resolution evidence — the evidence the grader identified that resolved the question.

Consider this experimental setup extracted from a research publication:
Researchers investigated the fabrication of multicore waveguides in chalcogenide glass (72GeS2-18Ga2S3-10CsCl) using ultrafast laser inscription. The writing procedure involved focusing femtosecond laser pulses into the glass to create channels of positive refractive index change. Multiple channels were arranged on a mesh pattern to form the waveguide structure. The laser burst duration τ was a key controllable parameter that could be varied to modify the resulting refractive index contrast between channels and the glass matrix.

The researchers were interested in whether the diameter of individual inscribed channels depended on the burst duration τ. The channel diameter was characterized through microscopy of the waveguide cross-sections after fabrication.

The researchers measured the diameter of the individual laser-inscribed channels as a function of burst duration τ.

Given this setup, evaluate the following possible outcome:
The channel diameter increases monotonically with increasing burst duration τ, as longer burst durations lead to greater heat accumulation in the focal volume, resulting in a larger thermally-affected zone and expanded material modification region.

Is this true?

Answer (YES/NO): NO